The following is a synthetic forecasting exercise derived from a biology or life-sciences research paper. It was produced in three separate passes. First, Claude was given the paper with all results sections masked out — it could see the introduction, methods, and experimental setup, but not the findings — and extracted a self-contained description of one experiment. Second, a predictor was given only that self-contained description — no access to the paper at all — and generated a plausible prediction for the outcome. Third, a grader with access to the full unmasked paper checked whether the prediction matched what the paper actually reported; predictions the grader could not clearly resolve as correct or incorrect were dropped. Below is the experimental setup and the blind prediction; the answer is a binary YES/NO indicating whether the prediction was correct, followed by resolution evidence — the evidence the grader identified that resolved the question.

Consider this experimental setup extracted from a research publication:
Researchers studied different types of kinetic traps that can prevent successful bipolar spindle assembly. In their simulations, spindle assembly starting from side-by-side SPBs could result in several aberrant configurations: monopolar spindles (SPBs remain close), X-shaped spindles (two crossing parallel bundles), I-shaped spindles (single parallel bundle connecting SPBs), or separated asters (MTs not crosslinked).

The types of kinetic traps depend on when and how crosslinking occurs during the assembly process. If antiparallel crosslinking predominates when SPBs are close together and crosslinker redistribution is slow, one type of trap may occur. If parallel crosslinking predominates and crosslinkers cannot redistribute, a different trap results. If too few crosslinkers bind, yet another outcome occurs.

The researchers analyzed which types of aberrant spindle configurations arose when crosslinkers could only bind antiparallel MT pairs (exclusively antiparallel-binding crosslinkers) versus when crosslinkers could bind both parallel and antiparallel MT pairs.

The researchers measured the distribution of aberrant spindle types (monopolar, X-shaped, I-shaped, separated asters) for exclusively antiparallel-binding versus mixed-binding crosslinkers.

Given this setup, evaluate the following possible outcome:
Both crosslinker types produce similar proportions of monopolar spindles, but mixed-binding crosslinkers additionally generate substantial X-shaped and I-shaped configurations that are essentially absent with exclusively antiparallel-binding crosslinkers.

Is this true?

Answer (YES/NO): NO